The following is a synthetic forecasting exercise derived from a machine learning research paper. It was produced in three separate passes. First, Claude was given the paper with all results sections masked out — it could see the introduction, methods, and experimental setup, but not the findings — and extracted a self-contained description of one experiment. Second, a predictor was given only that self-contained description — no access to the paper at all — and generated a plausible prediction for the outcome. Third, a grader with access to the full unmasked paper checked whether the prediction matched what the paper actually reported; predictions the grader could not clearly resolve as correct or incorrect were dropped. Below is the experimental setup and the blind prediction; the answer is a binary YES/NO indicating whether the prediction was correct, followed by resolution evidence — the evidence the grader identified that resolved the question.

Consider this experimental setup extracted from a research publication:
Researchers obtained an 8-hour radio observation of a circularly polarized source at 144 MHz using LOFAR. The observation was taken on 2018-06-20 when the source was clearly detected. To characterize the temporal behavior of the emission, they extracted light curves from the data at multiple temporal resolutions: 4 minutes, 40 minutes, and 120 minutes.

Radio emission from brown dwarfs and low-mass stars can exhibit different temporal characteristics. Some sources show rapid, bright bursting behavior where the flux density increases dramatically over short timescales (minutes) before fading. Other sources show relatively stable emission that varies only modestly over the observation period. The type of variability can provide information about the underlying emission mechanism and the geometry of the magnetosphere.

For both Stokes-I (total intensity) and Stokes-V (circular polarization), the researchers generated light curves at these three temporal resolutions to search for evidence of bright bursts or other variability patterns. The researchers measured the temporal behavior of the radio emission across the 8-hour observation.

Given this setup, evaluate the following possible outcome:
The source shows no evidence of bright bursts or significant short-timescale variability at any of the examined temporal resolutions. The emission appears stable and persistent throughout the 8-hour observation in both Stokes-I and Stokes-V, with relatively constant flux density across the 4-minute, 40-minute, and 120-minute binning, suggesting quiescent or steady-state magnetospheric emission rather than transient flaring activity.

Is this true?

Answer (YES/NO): YES